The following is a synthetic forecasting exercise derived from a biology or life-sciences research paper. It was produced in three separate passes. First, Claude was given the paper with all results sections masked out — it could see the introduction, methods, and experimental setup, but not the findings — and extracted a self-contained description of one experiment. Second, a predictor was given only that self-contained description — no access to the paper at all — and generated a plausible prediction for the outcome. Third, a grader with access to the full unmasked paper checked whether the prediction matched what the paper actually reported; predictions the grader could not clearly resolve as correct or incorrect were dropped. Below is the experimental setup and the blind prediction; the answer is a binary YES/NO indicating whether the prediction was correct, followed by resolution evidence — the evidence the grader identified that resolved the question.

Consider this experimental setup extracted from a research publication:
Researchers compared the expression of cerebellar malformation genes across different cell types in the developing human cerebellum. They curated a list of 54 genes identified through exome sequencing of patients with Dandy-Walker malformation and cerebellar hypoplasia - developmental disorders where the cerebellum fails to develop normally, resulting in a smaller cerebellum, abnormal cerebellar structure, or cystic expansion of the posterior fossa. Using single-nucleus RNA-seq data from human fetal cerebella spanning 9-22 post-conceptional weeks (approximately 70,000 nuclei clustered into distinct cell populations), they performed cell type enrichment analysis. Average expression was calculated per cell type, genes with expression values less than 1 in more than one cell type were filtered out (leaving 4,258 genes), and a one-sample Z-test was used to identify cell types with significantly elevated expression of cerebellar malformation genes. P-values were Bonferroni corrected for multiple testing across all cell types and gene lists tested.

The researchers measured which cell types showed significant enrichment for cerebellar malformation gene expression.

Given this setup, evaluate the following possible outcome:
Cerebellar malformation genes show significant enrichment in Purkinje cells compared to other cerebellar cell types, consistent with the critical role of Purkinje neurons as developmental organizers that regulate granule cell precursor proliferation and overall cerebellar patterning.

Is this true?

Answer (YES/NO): YES